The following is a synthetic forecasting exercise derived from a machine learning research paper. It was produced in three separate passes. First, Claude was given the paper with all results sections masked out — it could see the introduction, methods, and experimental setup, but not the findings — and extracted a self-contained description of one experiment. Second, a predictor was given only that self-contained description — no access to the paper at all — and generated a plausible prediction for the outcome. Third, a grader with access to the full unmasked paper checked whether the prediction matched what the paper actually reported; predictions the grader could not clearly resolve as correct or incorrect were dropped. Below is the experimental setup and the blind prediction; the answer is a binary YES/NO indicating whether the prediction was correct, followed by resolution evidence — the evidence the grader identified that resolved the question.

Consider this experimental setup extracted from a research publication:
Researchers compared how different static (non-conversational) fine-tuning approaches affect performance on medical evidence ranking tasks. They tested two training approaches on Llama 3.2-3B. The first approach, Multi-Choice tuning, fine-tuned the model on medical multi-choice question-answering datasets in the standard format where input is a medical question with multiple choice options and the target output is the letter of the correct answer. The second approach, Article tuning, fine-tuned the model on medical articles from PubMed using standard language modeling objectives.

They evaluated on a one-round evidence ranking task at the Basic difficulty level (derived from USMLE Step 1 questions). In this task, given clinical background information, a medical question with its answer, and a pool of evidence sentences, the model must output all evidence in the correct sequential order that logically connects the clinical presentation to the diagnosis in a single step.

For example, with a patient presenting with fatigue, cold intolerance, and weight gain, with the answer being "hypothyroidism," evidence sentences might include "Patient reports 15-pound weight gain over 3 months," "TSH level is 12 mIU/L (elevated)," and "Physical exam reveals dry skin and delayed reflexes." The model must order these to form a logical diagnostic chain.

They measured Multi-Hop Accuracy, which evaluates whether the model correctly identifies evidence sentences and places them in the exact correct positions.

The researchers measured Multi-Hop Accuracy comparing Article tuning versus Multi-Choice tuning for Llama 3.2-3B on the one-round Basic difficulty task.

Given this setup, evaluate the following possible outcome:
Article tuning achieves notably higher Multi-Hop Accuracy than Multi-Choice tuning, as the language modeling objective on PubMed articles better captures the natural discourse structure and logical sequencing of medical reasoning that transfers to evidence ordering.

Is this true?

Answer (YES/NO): NO